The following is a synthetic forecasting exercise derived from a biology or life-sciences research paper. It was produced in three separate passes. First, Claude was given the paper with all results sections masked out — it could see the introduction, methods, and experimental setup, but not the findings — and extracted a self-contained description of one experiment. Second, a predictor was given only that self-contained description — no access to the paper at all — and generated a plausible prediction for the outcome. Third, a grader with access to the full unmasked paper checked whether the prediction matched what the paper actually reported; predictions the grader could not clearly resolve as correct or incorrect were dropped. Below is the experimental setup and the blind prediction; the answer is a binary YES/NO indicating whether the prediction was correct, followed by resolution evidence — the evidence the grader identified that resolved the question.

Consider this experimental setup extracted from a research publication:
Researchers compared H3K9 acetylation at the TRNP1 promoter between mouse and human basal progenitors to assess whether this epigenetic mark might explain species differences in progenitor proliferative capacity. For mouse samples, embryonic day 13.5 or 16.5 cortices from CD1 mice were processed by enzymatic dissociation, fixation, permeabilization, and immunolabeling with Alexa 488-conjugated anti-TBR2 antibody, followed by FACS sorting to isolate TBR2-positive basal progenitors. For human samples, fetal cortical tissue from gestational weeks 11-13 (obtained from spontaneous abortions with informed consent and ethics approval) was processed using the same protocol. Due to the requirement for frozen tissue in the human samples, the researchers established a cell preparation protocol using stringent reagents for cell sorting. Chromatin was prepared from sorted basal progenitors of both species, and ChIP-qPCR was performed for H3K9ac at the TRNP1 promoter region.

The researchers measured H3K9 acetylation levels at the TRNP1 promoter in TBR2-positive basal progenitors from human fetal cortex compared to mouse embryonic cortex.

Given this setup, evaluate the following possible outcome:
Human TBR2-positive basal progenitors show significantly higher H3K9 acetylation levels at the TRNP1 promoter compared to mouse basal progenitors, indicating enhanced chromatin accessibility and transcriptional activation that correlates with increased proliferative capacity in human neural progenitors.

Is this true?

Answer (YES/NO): YES